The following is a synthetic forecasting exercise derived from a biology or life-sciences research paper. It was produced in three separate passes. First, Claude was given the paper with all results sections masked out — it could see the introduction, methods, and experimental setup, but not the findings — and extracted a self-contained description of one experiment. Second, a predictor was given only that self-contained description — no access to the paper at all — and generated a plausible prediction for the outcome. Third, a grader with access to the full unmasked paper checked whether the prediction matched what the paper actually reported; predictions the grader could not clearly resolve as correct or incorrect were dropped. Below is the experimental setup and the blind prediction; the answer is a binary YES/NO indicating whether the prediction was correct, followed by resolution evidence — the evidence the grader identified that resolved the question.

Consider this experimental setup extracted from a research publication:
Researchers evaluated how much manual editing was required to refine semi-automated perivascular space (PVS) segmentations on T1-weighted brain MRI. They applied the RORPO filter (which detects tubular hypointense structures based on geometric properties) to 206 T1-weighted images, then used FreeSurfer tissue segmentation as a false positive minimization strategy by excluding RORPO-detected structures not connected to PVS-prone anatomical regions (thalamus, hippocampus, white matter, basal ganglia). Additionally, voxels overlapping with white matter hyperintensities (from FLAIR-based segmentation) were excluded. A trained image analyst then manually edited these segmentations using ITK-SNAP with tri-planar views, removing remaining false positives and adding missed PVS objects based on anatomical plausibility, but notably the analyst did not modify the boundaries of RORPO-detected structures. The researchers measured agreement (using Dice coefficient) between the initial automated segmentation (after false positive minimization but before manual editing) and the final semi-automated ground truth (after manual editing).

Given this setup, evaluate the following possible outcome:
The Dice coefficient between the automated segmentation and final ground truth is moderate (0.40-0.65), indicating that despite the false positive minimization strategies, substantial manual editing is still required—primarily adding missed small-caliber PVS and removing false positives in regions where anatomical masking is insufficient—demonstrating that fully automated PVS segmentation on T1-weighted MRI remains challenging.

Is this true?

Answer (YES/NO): NO